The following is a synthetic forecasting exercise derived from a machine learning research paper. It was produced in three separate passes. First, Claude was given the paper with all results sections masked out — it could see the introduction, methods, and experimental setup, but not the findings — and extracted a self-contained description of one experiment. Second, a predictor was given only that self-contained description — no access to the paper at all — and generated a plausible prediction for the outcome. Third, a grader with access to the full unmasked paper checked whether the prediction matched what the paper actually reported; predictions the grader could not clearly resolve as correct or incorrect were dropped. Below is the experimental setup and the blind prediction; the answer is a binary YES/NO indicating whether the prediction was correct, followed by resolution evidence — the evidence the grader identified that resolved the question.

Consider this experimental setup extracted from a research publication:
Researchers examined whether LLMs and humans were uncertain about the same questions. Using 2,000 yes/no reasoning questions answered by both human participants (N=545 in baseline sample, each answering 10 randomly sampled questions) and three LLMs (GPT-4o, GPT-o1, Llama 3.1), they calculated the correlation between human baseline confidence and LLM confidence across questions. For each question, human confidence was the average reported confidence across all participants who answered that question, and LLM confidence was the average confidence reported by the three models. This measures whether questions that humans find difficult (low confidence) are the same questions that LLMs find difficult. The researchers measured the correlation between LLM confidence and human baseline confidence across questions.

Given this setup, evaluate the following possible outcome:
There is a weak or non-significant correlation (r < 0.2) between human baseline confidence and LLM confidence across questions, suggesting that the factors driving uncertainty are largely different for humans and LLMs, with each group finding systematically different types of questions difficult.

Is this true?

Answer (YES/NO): YES